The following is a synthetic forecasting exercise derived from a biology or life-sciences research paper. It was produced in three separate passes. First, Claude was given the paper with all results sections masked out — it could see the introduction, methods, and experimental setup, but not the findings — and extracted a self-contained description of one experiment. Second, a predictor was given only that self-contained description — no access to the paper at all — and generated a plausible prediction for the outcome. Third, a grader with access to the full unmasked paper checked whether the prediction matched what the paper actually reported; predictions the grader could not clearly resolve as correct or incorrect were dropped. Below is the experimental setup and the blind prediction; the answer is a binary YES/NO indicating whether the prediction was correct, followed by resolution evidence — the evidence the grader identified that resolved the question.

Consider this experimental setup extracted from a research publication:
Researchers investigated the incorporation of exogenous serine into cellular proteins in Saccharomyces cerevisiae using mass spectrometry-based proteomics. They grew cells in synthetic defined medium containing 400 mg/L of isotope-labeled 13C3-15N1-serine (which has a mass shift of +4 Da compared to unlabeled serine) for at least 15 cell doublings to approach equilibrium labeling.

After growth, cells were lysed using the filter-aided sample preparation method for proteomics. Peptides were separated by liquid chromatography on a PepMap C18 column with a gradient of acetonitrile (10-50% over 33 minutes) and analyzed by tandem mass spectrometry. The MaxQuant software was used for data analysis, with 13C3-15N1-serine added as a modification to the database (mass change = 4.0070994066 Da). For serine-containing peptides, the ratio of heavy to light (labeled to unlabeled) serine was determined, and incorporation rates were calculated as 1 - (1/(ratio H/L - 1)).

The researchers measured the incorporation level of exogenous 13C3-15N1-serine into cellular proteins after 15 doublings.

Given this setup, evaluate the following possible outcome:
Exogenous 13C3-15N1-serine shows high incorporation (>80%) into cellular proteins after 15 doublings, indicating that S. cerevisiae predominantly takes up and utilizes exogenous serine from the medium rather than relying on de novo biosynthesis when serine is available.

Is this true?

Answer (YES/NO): NO